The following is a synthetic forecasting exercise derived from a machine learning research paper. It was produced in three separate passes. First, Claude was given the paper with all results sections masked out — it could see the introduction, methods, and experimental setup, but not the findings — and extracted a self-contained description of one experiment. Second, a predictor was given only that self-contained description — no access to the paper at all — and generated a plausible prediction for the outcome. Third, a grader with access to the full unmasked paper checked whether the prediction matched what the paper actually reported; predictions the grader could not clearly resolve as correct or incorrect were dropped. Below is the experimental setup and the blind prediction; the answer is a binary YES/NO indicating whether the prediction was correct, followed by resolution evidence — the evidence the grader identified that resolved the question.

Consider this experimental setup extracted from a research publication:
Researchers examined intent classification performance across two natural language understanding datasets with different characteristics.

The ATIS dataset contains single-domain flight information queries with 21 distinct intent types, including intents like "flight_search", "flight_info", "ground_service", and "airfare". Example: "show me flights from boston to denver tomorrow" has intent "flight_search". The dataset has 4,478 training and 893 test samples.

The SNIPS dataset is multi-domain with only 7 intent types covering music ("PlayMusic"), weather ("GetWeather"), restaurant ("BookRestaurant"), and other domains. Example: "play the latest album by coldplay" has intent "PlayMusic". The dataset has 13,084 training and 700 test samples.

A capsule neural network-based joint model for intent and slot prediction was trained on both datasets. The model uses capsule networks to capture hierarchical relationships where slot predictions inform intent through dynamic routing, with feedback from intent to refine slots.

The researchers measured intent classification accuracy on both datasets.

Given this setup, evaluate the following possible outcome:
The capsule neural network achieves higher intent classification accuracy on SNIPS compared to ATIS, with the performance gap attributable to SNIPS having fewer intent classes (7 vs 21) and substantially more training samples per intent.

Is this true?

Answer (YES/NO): YES